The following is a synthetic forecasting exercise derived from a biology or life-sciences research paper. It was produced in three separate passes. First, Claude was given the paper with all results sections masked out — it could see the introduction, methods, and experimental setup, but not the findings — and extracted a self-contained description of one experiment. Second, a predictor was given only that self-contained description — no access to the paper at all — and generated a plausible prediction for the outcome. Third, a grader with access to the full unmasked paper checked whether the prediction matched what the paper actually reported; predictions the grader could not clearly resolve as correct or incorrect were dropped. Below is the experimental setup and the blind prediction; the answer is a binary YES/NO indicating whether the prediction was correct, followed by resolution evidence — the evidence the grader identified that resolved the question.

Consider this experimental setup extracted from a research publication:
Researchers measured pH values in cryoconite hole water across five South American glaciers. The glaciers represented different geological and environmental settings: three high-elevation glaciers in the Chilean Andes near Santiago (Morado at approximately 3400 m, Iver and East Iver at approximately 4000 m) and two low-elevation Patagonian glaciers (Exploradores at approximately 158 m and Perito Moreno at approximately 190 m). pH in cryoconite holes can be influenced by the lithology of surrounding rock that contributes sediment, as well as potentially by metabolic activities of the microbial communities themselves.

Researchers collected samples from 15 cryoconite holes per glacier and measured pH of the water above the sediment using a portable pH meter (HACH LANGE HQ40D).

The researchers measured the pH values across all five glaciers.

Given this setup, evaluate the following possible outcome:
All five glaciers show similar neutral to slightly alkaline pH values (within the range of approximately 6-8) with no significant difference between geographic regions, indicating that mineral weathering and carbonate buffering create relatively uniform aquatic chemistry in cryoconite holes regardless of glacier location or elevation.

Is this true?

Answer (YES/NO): NO